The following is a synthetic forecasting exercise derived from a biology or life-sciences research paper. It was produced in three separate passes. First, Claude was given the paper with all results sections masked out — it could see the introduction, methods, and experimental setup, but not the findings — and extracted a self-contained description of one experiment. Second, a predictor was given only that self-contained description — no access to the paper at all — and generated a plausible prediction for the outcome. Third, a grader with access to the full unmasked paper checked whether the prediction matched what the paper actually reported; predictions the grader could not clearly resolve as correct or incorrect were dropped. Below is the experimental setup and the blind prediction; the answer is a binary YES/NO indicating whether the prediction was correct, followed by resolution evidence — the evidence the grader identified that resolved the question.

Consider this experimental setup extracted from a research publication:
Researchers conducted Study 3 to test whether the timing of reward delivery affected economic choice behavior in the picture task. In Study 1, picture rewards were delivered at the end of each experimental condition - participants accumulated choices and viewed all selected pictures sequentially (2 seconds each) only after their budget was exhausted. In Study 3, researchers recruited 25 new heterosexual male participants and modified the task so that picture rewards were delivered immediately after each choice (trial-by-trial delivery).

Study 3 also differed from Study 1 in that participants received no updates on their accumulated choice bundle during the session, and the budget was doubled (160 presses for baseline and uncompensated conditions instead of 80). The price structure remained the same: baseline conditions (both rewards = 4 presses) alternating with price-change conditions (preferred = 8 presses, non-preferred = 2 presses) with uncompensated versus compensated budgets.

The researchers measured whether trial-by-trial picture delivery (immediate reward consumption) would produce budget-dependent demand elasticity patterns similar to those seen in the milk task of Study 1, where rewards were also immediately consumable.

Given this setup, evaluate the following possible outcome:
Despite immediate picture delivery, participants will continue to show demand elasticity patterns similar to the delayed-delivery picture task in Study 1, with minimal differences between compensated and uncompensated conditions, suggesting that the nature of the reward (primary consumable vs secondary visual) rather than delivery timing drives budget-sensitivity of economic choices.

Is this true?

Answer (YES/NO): YES